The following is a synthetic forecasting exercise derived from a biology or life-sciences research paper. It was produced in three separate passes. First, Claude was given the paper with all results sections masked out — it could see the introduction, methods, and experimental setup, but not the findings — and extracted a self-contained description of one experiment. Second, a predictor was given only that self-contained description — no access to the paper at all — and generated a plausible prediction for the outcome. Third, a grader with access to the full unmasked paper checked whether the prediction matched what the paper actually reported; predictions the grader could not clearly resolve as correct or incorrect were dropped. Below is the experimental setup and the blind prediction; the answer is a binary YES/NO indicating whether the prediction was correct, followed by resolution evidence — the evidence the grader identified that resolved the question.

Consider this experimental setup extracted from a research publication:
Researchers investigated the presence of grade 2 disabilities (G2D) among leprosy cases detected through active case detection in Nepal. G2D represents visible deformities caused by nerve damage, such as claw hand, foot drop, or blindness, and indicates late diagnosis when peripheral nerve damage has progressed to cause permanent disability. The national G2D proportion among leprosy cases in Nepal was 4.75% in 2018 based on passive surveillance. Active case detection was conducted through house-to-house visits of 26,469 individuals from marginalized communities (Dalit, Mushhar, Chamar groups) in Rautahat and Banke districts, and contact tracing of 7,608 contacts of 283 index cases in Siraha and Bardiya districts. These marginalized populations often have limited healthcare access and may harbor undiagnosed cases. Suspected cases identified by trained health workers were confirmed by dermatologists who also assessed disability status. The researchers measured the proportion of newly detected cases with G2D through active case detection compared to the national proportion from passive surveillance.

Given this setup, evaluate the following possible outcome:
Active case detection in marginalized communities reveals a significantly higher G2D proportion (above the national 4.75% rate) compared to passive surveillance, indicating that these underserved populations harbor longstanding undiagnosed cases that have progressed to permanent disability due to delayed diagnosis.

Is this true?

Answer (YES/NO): YES